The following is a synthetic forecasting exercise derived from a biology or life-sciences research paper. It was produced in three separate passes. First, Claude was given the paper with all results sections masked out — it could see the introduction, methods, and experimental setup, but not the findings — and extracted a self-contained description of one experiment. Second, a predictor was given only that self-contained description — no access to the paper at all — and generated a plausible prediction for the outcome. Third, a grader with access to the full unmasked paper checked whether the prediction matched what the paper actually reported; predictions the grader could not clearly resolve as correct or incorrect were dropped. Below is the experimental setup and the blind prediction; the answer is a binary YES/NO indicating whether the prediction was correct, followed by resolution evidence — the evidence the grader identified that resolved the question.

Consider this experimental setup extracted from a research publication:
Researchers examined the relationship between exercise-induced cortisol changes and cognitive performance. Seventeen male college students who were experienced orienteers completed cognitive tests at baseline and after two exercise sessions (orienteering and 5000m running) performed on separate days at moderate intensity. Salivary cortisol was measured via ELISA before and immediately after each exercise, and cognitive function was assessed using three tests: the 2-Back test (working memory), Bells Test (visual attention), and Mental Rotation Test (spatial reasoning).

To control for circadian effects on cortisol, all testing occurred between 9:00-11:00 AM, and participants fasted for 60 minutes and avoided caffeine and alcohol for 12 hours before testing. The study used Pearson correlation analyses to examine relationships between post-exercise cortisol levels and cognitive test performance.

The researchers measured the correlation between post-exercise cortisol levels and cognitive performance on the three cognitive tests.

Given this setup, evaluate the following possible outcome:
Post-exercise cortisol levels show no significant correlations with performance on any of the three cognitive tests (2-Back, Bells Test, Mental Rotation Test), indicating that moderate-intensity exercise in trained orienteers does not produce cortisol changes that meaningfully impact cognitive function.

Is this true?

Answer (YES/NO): NO